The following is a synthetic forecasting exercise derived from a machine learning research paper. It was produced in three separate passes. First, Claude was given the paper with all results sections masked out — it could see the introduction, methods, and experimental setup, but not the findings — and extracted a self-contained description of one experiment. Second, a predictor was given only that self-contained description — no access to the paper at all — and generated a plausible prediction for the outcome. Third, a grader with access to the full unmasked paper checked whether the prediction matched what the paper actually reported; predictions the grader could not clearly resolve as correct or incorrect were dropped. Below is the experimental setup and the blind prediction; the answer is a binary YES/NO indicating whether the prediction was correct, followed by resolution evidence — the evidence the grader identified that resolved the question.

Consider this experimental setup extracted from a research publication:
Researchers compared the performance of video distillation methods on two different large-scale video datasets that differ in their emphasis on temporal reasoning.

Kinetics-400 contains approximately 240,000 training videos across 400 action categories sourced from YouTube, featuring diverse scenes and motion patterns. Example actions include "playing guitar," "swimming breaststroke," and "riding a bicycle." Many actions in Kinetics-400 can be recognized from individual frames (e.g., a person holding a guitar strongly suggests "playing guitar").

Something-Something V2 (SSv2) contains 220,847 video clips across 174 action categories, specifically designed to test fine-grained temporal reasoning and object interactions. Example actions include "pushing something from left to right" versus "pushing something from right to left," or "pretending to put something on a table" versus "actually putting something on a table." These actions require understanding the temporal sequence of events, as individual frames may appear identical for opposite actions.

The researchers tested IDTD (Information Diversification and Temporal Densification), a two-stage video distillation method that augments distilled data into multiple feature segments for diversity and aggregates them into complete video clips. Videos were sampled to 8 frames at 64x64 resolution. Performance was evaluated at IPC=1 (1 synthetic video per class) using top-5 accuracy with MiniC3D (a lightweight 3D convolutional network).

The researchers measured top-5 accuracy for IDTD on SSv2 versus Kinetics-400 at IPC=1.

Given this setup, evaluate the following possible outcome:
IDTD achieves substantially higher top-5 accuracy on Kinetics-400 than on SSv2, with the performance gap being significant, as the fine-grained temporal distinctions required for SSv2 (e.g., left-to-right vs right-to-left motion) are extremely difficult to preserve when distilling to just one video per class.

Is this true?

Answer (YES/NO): YES